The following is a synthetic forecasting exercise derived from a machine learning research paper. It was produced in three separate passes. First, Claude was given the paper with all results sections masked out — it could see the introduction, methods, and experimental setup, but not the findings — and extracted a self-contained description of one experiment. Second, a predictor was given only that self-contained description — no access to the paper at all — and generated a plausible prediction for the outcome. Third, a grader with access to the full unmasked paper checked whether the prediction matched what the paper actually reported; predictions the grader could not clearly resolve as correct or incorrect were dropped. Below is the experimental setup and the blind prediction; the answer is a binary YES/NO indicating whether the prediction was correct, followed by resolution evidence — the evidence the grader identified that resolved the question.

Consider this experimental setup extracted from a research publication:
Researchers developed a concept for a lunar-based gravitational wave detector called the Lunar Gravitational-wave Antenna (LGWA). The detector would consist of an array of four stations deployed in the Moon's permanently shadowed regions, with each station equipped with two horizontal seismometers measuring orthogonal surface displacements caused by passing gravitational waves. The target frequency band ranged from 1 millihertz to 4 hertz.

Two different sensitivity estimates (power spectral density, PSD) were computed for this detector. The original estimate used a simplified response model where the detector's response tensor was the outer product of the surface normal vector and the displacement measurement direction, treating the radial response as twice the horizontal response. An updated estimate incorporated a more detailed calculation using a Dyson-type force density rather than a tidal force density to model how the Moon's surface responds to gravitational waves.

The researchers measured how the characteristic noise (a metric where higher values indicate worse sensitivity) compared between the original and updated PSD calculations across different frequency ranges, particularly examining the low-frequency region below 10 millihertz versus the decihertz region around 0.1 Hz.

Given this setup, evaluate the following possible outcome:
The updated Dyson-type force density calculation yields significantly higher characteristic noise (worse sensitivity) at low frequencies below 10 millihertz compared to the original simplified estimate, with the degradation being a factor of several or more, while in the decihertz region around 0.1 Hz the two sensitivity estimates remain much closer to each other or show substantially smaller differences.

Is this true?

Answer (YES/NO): NO